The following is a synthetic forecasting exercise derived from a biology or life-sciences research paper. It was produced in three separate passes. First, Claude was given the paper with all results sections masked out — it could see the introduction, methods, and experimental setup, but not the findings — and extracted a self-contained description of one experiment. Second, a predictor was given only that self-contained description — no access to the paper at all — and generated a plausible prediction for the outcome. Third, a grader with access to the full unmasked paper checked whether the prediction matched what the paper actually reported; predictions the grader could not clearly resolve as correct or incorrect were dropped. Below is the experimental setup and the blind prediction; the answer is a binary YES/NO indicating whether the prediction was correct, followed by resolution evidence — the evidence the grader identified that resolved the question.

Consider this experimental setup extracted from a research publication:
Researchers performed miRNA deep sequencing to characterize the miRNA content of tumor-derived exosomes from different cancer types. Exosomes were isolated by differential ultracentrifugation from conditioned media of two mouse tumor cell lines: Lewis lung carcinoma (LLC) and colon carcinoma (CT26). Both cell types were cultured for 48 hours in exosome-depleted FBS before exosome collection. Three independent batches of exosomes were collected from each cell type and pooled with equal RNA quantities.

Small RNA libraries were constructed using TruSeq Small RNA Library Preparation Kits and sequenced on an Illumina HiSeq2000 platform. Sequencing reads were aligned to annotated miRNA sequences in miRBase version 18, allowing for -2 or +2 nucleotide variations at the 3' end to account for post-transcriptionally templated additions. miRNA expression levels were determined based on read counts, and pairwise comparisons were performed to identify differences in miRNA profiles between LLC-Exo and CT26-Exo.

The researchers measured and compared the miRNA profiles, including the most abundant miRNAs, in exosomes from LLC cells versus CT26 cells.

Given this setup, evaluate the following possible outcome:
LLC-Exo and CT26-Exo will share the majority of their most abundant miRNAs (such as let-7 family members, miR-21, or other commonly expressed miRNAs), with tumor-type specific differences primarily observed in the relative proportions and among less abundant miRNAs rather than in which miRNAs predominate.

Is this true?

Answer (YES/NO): NO